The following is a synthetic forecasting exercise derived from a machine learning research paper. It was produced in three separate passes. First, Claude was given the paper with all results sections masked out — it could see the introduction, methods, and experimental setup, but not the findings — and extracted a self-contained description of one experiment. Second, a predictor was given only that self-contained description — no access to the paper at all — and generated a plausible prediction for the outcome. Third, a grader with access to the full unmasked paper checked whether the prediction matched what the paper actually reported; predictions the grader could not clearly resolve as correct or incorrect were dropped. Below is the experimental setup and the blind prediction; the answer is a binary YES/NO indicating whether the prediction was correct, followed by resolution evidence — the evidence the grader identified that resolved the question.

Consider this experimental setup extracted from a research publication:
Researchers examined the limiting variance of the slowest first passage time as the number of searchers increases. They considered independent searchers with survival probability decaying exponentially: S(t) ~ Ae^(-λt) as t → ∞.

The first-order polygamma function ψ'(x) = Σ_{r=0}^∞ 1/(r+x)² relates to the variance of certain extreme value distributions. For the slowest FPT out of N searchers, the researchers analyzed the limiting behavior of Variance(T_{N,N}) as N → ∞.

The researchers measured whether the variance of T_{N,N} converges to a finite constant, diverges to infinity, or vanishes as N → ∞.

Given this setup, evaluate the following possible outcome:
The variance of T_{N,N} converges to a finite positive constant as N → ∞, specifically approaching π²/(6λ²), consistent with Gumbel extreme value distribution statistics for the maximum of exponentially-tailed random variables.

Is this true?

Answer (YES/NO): YES